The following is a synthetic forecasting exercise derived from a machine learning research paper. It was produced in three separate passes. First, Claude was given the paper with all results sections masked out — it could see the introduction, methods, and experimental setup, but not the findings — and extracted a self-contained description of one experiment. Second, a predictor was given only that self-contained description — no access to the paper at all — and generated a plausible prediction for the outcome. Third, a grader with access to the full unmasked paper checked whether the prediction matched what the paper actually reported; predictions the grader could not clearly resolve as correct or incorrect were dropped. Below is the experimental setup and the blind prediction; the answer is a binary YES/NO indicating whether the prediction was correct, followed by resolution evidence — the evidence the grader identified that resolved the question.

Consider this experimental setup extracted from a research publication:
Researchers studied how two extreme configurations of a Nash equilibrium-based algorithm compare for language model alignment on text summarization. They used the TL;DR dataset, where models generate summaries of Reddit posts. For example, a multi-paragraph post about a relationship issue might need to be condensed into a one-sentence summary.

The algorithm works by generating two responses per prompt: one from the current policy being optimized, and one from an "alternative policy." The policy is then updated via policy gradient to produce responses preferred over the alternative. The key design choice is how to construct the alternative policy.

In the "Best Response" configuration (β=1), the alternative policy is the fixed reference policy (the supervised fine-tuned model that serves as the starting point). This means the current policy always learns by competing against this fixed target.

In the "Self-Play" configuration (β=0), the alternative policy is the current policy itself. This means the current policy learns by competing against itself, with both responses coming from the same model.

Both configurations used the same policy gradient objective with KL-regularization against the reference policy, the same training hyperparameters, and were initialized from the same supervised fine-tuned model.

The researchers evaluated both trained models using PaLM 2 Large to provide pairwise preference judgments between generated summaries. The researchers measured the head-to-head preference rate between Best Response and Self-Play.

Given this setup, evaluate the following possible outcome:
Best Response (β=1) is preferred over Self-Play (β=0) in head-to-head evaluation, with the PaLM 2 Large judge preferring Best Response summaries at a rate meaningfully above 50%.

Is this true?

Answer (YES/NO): NO